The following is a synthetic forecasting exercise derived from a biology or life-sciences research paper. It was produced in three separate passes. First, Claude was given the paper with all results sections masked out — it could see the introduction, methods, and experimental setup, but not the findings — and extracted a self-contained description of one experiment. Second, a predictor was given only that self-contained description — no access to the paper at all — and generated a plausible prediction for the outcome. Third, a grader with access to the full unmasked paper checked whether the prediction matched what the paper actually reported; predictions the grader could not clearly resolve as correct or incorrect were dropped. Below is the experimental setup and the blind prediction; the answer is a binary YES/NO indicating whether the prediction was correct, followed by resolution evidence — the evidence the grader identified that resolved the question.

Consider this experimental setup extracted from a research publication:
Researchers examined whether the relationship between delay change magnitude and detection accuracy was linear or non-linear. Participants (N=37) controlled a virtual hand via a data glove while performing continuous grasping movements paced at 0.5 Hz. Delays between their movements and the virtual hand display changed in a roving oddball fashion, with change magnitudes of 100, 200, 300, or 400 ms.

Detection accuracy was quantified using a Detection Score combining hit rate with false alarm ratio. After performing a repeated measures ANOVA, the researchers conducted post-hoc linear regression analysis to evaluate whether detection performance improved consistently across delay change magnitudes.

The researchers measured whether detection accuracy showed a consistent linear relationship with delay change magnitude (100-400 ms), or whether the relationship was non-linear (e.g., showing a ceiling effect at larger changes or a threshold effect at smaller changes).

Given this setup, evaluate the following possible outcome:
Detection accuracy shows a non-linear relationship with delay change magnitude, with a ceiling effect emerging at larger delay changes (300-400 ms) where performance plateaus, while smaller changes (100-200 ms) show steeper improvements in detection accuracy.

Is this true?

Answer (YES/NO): NO